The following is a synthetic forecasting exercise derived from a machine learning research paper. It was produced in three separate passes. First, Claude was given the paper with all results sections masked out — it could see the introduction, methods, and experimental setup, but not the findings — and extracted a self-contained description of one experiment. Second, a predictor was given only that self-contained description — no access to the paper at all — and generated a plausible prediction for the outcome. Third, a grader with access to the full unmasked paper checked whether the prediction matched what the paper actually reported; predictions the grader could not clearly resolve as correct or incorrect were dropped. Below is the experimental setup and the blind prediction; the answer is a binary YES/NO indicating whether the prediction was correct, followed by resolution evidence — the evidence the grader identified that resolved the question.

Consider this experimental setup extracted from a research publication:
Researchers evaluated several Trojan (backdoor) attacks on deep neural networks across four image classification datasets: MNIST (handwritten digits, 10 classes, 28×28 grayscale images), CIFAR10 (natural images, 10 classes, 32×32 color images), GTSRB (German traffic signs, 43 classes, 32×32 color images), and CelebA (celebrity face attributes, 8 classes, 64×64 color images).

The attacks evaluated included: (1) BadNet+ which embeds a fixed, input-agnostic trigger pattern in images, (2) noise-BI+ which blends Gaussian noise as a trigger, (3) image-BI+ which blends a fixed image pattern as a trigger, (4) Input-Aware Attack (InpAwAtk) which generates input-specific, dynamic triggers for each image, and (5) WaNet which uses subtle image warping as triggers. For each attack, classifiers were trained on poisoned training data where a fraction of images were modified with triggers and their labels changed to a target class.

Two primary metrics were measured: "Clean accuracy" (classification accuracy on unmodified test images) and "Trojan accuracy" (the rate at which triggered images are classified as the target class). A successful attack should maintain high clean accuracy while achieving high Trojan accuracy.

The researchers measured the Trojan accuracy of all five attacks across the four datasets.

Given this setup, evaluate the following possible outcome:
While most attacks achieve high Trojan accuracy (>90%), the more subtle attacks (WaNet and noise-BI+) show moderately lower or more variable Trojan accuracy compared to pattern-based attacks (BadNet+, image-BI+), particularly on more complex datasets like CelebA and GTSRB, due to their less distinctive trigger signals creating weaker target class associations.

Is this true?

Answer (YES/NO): NO